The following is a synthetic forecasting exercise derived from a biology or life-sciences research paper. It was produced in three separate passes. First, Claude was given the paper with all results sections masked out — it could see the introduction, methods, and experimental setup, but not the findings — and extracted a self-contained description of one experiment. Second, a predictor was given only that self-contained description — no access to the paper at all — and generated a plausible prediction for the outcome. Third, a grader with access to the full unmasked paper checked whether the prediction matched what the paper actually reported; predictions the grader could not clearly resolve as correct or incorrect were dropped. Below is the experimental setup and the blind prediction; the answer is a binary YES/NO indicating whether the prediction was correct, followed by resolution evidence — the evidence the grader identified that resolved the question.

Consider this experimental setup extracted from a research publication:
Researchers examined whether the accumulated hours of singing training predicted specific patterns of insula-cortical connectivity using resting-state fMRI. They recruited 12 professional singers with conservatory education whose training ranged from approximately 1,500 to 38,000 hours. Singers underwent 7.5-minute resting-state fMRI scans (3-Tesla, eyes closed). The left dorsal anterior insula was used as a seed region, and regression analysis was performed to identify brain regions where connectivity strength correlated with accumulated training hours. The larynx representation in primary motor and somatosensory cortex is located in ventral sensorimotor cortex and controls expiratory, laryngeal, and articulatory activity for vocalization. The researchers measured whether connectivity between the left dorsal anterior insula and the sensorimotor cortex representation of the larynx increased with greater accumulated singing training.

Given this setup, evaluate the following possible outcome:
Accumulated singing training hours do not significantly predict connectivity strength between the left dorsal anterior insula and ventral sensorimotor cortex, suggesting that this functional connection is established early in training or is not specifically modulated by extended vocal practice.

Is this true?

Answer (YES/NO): NO